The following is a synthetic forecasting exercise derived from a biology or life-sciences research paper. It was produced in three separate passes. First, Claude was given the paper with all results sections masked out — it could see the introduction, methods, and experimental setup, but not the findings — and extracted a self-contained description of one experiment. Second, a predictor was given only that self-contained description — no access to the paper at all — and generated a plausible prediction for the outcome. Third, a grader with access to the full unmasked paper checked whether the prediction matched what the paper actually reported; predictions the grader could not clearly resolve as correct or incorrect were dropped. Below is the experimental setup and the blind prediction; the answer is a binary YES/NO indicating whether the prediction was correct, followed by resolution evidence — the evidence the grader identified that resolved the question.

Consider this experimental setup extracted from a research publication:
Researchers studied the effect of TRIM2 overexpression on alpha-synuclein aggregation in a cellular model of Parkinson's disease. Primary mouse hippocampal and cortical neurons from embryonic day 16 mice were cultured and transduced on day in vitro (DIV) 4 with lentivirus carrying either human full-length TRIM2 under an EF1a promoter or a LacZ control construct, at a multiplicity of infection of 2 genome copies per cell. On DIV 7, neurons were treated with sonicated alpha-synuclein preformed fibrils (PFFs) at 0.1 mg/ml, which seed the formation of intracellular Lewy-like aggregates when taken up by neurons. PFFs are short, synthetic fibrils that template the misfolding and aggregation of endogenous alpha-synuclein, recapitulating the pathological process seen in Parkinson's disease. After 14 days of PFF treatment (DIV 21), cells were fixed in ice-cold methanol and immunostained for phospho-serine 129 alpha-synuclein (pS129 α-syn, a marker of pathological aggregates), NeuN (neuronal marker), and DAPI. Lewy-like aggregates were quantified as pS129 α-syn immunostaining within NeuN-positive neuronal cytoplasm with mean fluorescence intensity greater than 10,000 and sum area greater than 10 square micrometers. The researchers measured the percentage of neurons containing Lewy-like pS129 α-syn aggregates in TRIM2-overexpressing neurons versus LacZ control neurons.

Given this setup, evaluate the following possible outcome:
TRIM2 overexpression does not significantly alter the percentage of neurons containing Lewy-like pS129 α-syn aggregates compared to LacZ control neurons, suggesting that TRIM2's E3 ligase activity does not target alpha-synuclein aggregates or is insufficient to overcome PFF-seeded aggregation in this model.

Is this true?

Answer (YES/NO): NO